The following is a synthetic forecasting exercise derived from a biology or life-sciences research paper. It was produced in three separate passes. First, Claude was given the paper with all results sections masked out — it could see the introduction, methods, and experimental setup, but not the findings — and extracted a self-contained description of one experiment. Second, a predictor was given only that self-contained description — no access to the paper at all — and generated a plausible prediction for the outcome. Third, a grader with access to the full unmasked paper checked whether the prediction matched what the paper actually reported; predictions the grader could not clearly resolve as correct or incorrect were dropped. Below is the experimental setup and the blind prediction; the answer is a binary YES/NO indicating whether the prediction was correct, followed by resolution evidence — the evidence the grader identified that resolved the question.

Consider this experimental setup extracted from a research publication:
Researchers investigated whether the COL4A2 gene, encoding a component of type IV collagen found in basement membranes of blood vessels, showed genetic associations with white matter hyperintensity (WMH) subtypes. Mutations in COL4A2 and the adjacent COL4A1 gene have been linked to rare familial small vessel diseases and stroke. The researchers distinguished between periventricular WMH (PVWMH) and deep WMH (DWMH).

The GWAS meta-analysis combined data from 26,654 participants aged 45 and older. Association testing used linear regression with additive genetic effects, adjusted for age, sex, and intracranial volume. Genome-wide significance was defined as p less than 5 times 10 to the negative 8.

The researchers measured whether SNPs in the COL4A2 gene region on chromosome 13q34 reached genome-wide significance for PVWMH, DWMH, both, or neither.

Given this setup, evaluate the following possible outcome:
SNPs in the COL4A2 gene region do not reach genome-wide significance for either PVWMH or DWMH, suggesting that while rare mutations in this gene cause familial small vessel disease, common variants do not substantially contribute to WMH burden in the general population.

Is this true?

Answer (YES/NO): NO